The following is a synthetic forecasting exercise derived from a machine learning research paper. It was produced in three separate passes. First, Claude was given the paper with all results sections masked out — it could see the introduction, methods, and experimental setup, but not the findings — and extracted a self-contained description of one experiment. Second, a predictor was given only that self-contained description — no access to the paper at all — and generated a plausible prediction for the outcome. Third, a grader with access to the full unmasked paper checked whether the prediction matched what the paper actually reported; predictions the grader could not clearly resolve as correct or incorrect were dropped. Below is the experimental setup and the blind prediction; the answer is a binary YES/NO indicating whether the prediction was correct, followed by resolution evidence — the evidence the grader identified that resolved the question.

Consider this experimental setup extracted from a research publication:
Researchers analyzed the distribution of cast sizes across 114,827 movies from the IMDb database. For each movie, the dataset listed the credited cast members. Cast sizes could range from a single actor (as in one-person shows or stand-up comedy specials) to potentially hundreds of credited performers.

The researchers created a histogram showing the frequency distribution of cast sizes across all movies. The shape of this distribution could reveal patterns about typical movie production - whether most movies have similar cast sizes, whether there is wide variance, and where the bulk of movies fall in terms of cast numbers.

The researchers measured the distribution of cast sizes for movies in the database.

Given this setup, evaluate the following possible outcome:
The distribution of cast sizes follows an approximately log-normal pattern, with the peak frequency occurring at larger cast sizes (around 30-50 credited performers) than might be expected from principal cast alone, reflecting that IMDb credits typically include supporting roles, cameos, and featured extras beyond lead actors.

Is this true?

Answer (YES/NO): NO